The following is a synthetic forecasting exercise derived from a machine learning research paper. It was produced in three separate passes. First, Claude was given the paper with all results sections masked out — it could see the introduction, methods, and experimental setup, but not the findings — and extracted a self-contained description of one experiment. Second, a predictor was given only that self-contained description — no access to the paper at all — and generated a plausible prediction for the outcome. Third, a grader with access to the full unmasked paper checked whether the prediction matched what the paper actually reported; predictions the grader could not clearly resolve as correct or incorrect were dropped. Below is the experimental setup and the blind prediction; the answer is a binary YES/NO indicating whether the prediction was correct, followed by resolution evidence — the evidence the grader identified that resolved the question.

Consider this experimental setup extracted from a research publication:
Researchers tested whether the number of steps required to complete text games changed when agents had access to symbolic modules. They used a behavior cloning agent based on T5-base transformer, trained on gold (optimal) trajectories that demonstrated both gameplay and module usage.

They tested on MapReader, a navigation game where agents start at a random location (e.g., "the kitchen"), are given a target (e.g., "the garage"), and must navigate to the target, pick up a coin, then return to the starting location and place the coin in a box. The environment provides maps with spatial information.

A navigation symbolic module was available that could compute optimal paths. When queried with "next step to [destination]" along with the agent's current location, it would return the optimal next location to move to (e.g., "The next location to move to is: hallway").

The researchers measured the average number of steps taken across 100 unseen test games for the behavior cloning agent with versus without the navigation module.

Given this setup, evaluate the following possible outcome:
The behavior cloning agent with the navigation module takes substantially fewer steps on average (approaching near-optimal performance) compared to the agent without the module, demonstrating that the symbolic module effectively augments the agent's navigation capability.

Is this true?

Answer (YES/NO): YES